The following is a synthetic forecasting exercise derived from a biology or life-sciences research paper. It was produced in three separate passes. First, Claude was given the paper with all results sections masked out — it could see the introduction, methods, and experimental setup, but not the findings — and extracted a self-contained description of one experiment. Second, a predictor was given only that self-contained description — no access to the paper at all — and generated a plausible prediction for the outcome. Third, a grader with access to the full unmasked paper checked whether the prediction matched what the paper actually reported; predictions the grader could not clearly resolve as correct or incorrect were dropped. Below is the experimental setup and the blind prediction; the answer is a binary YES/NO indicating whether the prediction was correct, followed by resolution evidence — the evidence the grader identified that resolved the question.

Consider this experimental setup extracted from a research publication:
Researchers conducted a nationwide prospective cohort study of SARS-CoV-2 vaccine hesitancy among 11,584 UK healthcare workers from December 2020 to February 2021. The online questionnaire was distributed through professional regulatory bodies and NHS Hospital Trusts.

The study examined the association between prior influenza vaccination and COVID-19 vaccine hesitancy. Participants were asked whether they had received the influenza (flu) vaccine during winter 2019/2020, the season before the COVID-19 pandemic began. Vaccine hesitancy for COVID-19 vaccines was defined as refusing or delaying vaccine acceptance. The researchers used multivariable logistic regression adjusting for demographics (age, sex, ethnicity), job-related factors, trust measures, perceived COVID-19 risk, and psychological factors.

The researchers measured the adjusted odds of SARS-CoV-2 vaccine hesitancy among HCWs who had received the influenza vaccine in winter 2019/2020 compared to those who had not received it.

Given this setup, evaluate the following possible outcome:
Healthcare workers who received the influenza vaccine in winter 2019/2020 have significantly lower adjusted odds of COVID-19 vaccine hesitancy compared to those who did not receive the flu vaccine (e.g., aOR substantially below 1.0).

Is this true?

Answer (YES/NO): YES